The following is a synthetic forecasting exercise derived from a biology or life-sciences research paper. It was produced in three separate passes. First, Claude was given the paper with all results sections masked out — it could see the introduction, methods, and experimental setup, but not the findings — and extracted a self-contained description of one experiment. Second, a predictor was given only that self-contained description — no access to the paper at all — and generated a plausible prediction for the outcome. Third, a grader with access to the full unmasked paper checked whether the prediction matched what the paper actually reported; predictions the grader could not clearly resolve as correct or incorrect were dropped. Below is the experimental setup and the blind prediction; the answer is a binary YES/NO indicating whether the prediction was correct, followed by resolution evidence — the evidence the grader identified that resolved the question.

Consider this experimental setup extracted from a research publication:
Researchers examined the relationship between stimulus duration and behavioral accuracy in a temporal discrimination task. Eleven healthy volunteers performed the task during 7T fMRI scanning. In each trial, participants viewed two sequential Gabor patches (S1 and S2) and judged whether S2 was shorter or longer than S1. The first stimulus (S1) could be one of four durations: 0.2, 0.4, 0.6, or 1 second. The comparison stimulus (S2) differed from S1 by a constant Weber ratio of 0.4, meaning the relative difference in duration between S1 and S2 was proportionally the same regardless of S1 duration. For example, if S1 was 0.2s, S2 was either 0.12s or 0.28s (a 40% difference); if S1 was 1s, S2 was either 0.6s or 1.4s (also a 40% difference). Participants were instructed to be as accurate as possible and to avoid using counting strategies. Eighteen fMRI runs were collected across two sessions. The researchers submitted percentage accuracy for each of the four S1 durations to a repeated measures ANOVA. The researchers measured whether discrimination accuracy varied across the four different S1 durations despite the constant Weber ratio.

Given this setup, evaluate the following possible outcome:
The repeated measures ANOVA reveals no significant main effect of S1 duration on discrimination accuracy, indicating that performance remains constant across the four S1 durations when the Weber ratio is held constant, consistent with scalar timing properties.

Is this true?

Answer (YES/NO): NO